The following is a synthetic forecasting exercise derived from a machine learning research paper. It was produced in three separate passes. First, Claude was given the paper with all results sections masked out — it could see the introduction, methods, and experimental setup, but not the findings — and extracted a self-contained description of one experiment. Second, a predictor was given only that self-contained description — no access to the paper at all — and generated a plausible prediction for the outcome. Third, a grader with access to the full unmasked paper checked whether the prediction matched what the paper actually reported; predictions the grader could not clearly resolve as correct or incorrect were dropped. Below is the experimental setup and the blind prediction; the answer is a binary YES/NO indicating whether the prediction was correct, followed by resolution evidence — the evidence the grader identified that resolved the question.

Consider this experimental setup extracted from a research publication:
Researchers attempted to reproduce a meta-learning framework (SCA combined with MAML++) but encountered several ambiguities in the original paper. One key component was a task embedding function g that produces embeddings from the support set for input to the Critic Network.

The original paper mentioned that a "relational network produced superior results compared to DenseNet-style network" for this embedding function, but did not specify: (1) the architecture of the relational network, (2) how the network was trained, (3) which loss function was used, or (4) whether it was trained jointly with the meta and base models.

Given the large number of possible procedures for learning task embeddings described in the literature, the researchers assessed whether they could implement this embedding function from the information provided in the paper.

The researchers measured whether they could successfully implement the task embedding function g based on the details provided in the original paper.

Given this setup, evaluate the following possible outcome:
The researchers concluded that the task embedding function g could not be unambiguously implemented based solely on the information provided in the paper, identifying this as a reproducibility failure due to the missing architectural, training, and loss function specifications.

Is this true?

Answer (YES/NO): YES